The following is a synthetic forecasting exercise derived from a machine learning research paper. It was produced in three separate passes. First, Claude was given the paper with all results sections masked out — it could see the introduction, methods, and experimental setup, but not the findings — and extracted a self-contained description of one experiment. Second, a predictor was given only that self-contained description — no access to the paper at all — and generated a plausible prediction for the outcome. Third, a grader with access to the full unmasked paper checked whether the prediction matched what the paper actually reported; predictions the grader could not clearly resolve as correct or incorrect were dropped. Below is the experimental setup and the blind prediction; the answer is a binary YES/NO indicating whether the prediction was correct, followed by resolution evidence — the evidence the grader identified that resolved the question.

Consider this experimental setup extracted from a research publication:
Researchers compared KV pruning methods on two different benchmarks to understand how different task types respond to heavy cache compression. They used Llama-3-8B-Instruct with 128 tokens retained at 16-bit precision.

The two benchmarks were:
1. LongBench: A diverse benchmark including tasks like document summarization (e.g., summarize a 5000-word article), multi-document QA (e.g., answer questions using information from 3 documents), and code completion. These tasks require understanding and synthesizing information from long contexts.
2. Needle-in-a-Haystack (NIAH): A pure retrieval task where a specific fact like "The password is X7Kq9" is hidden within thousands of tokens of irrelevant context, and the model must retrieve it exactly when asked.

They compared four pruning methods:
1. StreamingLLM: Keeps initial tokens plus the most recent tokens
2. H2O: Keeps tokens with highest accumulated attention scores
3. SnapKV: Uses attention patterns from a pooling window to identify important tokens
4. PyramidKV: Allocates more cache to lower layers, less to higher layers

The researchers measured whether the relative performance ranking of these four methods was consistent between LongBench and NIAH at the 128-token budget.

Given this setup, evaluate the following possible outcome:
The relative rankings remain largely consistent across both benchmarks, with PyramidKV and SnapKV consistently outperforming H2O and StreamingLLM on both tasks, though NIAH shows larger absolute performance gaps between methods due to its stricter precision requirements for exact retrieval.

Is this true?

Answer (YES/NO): YES